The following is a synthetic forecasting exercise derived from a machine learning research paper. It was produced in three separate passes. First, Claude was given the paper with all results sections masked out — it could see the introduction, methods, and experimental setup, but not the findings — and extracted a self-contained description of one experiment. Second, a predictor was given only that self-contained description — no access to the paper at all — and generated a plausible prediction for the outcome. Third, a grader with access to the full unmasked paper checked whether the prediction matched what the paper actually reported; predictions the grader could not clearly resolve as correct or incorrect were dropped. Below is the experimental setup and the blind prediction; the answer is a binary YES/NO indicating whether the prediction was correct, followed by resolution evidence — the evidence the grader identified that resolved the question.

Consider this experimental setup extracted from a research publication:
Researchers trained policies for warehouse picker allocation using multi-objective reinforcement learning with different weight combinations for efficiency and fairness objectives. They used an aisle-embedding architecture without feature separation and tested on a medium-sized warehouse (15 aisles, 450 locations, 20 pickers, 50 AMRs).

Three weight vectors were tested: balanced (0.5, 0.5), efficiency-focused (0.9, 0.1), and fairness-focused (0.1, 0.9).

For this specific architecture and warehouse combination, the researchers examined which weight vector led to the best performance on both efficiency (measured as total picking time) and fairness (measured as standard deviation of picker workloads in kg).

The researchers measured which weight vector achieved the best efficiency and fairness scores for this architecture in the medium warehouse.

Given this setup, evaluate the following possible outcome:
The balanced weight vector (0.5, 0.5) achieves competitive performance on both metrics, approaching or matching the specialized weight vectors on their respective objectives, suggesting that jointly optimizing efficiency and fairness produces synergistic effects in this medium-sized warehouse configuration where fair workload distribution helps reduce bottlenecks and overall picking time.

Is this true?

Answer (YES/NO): NO